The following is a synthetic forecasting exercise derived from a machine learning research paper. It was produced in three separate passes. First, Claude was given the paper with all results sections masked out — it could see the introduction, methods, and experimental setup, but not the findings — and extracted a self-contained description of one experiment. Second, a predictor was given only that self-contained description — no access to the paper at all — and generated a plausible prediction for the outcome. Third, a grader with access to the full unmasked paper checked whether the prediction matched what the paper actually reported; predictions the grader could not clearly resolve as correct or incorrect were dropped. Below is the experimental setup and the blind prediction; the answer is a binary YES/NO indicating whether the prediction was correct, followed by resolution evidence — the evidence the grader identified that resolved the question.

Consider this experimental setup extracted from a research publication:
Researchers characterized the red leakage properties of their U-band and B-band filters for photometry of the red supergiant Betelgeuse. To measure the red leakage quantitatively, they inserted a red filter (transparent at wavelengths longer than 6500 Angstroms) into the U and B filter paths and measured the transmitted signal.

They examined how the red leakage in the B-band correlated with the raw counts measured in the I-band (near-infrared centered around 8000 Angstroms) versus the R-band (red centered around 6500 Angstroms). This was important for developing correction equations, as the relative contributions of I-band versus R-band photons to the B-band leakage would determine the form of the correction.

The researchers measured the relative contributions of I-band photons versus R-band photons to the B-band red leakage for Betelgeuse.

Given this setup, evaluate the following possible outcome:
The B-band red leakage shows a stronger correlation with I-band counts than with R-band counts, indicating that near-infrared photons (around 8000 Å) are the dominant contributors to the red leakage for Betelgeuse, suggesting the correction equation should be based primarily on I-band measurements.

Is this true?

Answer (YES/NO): YES